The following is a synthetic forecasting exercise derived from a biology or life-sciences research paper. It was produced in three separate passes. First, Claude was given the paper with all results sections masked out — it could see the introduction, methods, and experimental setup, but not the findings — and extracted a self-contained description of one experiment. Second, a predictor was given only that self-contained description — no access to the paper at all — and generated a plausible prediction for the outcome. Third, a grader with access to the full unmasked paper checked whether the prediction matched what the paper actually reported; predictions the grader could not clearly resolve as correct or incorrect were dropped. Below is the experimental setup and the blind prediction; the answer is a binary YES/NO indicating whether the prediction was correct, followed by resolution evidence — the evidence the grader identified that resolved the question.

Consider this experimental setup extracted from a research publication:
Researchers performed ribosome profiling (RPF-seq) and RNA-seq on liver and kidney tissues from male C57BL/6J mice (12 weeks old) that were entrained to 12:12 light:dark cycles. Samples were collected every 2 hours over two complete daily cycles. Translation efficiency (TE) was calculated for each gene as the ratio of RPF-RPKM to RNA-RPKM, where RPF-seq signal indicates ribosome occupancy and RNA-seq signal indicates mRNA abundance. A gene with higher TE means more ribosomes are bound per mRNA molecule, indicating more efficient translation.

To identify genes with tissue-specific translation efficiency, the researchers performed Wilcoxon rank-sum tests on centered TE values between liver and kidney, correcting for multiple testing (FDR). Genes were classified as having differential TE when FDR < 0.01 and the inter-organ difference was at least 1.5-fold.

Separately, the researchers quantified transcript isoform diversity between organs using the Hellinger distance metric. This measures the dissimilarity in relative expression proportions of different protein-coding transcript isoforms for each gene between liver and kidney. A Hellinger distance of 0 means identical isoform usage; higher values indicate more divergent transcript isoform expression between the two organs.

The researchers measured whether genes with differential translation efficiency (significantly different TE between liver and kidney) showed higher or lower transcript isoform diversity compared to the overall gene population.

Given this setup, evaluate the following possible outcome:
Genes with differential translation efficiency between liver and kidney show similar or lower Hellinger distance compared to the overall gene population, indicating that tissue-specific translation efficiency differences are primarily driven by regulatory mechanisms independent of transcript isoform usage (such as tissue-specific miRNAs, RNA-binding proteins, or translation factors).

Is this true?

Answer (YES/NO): NO